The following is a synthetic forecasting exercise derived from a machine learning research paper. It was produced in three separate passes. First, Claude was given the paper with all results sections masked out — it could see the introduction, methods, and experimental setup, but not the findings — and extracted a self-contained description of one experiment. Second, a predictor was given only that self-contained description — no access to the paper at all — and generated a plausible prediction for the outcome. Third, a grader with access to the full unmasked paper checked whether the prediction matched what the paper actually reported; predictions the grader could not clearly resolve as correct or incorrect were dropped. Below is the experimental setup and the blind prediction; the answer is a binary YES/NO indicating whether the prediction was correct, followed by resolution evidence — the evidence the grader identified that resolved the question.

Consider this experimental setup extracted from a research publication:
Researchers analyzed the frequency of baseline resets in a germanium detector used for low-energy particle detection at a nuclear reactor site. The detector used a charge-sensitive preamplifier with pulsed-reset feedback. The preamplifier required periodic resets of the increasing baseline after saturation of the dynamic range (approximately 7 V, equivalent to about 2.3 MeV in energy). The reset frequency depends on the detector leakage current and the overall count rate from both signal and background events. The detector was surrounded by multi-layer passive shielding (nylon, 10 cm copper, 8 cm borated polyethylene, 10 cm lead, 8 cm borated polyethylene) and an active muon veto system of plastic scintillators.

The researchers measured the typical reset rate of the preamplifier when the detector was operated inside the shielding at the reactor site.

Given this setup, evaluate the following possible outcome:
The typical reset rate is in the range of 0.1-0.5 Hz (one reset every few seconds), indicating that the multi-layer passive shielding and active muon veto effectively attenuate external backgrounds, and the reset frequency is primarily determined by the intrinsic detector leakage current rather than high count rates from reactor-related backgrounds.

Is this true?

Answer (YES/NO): NO